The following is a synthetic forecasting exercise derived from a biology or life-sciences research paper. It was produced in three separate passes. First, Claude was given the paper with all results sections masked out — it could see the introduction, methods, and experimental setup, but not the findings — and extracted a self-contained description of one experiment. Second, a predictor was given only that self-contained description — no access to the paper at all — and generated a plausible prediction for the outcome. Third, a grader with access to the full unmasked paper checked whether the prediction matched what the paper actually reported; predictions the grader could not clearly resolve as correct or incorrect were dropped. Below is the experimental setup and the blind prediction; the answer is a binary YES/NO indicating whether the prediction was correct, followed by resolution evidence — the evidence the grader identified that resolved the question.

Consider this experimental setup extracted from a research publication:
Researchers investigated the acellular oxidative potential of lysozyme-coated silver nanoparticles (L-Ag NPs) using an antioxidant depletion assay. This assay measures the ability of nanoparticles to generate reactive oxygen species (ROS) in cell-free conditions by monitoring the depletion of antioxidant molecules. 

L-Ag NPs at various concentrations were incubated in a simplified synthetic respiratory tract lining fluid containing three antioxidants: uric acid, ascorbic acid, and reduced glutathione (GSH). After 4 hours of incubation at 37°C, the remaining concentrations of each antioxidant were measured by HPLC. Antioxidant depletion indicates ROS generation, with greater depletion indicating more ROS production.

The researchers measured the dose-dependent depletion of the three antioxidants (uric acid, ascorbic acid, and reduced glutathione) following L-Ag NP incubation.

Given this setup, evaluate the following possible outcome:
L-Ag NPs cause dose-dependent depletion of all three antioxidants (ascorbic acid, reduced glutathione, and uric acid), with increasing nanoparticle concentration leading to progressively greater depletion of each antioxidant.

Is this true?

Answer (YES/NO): NO